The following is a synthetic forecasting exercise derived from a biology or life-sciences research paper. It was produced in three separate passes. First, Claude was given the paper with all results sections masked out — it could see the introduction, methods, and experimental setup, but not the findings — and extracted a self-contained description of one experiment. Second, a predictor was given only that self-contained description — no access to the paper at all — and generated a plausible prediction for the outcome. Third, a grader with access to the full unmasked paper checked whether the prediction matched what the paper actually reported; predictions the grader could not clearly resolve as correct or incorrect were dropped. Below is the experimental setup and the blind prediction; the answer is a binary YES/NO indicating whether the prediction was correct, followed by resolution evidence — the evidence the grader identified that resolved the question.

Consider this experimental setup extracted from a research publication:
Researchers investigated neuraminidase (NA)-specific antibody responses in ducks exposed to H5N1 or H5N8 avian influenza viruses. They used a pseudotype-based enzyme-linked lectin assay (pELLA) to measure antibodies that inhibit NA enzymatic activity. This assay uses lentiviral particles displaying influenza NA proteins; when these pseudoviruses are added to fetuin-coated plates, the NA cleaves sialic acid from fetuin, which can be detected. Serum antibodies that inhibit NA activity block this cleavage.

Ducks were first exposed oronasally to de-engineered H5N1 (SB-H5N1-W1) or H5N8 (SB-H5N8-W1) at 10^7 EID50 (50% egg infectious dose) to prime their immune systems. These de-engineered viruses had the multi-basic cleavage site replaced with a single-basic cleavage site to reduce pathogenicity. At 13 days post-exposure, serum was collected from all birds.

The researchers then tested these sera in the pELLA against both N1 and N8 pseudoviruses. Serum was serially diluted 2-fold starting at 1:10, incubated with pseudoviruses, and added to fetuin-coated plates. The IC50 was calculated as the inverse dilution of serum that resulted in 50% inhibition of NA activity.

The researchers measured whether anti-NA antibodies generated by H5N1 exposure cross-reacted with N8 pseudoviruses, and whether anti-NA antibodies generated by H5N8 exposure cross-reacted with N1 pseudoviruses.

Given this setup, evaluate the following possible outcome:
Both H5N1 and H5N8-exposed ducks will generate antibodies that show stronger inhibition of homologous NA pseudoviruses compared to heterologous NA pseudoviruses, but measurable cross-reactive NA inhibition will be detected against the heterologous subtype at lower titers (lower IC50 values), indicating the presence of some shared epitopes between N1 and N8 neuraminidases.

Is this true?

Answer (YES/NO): NO